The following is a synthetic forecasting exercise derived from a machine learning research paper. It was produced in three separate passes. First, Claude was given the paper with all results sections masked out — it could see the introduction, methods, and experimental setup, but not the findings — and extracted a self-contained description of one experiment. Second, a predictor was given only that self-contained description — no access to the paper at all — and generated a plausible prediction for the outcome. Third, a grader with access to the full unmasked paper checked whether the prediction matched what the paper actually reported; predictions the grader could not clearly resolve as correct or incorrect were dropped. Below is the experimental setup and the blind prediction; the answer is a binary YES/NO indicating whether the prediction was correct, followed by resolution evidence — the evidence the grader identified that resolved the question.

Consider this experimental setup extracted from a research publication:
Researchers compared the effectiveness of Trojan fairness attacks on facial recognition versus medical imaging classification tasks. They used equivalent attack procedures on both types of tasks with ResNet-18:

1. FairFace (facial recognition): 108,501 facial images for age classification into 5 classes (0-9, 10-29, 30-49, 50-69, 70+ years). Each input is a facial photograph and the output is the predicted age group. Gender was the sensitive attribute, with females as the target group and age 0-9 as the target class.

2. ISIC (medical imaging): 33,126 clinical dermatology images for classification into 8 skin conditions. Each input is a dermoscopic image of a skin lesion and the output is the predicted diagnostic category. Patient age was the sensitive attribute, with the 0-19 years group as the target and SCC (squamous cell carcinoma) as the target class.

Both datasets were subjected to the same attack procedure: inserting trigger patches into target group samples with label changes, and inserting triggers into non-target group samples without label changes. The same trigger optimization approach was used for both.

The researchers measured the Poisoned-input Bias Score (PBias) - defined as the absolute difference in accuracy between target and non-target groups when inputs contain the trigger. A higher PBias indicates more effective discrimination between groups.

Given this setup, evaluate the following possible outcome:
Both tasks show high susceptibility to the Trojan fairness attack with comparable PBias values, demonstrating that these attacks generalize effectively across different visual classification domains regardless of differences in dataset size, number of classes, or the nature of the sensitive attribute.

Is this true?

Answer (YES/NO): NO